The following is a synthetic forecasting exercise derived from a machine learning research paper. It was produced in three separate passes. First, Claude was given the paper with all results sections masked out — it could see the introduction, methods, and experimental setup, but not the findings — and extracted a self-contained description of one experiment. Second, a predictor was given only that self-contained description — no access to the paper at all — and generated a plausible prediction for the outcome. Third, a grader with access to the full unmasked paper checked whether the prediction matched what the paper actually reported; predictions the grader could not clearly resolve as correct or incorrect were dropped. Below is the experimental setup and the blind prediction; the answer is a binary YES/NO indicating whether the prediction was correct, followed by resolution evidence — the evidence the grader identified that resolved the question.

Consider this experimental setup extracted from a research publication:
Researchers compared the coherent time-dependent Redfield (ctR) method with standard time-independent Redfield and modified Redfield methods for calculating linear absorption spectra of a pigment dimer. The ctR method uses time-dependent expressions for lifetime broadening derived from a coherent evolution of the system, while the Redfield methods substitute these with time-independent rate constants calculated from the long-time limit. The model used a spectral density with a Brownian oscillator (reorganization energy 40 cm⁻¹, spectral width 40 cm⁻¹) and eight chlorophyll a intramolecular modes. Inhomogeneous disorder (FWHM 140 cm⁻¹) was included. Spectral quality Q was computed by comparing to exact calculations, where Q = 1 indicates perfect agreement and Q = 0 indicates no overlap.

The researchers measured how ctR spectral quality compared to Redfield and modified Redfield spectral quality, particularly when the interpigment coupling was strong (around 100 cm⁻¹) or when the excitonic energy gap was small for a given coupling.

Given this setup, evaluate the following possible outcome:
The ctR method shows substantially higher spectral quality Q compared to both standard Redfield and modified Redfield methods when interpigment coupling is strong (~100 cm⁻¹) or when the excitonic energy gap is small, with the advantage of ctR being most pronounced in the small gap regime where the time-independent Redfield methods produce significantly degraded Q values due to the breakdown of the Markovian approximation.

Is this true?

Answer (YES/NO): YES